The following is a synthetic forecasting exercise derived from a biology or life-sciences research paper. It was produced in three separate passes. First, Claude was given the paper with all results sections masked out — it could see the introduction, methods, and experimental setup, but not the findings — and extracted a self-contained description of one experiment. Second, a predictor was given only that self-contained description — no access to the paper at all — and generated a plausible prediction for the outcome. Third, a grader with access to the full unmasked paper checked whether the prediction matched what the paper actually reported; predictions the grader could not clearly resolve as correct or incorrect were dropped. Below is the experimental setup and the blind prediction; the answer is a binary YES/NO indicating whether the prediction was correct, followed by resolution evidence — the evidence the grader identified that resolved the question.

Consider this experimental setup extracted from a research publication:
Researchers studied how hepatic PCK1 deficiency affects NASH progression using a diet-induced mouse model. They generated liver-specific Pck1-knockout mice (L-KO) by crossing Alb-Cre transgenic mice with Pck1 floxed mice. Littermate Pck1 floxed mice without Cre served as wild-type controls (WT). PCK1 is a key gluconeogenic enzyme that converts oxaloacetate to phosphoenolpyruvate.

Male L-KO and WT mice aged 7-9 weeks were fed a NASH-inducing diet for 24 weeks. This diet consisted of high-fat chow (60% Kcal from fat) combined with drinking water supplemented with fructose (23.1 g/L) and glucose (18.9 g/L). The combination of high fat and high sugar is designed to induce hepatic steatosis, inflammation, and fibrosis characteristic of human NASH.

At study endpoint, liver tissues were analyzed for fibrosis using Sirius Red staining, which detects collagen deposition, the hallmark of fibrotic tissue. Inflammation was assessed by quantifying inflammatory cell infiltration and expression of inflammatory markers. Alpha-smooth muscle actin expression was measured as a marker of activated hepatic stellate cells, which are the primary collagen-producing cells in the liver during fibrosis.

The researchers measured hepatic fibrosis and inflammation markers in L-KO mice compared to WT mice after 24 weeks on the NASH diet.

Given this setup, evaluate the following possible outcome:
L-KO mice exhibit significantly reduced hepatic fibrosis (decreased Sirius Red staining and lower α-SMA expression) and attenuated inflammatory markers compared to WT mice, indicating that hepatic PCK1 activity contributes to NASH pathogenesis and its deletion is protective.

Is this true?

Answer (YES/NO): NO